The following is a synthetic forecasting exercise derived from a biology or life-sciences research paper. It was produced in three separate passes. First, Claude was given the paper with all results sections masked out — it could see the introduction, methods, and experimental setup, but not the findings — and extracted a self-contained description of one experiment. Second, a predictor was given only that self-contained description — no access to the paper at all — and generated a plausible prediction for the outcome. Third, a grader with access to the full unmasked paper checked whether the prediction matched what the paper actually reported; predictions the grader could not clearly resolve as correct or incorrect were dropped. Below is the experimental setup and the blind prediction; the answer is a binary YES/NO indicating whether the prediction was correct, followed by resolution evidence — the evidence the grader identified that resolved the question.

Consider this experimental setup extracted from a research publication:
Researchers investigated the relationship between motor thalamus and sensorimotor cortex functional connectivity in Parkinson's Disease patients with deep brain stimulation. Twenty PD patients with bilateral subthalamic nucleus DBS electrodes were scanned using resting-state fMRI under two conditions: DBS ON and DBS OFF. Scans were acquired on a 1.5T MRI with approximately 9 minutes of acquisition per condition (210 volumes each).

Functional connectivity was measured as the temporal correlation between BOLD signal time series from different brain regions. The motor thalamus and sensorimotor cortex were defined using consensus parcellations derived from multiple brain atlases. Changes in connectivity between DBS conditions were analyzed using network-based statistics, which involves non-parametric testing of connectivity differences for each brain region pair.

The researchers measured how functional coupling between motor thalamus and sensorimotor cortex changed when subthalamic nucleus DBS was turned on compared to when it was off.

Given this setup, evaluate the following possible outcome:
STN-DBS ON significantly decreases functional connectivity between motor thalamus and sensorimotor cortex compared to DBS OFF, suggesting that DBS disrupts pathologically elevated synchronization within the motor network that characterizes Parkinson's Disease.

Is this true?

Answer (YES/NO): NO